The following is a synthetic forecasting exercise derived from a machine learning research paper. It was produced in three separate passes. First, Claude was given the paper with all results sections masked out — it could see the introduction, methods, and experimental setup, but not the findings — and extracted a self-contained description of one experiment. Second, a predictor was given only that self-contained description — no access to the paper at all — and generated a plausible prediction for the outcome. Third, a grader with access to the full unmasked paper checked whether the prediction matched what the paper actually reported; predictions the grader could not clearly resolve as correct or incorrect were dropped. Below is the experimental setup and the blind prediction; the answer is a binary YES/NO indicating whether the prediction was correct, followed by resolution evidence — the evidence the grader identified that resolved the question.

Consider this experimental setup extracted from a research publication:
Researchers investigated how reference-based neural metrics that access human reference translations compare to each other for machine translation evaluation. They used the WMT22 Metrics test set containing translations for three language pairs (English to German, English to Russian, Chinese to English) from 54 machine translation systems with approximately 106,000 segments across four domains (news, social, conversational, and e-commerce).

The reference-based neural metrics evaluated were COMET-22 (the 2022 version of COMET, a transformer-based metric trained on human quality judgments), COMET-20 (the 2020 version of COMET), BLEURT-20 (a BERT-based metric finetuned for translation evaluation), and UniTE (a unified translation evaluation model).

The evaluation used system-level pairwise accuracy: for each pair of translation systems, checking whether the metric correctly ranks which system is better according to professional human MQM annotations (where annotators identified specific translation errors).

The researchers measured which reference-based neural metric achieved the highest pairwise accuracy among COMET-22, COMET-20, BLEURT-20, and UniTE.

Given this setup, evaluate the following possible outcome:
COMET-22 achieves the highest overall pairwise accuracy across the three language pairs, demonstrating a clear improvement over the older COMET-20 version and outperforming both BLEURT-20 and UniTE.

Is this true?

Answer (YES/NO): NO